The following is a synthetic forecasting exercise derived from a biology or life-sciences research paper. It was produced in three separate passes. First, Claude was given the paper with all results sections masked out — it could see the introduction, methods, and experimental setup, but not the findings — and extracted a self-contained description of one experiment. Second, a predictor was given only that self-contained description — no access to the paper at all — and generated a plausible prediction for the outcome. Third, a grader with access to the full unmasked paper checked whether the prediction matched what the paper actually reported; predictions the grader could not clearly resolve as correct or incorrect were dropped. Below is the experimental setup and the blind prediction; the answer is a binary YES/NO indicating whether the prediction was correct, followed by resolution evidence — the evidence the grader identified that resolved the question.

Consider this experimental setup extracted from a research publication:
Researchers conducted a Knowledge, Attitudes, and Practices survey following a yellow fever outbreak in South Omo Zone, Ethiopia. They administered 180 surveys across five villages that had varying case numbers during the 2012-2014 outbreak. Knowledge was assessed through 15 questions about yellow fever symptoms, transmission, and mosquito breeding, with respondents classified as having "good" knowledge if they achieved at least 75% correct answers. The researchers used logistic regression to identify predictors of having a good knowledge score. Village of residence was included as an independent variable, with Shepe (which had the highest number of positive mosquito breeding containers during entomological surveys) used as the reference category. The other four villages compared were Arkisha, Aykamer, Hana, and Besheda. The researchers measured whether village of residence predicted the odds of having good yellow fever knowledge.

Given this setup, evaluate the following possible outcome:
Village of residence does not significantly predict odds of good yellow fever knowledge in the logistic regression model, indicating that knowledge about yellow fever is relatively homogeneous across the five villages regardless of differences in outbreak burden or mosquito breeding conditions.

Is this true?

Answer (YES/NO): NO